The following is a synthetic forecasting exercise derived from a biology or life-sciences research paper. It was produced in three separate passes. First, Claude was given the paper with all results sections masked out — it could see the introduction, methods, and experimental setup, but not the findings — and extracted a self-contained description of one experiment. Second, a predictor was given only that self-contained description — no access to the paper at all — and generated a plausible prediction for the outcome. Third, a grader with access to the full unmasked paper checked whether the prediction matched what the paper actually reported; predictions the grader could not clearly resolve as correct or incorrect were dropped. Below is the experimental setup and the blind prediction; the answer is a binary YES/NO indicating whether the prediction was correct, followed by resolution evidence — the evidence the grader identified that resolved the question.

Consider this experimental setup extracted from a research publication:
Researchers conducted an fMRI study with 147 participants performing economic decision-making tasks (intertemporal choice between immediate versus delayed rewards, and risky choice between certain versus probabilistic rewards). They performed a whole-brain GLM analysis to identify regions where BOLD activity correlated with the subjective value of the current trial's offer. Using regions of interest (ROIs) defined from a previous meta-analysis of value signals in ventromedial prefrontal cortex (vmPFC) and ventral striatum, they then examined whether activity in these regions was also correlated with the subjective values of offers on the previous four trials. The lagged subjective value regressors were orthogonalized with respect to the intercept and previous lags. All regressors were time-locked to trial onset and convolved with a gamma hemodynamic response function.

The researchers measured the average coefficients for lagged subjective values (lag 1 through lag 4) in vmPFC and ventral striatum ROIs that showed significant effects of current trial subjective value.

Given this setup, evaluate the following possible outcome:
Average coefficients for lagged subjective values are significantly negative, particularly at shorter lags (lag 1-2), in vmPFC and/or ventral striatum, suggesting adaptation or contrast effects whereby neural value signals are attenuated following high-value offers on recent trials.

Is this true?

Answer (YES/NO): YES